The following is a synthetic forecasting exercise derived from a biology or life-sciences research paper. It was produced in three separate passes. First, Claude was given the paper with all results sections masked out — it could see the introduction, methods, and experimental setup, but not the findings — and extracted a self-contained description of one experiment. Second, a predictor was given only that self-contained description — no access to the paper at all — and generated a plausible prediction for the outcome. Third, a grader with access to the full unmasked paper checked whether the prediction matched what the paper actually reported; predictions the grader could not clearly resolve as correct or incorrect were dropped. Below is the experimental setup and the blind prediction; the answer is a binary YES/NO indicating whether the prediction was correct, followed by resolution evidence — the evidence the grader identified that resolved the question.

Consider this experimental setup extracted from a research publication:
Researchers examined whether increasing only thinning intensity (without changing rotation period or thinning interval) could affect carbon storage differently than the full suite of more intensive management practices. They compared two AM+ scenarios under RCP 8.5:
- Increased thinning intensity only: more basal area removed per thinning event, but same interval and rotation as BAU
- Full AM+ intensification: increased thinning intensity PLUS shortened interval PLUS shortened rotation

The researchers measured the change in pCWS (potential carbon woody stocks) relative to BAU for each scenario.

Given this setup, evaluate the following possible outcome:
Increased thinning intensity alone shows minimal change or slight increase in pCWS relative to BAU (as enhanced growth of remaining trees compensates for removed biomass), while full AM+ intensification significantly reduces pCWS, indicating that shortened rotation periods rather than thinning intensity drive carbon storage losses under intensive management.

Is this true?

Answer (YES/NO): YES